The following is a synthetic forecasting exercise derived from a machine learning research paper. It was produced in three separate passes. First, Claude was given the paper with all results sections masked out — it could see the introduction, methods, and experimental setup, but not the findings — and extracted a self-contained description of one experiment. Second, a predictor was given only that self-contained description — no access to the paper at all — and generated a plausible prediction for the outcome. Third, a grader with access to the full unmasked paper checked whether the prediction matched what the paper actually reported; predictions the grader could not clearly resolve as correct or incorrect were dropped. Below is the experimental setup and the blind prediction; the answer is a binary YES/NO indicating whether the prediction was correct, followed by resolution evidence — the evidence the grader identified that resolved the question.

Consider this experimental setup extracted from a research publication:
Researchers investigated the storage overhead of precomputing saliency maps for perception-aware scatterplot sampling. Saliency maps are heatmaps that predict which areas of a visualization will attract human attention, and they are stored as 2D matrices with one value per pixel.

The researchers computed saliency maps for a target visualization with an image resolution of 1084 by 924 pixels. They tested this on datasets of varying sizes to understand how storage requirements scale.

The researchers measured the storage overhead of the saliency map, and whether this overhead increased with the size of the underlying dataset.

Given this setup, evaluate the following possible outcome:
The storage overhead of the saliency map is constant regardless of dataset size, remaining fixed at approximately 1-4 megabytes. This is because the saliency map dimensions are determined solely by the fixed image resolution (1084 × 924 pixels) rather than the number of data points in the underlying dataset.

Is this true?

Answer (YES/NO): NO